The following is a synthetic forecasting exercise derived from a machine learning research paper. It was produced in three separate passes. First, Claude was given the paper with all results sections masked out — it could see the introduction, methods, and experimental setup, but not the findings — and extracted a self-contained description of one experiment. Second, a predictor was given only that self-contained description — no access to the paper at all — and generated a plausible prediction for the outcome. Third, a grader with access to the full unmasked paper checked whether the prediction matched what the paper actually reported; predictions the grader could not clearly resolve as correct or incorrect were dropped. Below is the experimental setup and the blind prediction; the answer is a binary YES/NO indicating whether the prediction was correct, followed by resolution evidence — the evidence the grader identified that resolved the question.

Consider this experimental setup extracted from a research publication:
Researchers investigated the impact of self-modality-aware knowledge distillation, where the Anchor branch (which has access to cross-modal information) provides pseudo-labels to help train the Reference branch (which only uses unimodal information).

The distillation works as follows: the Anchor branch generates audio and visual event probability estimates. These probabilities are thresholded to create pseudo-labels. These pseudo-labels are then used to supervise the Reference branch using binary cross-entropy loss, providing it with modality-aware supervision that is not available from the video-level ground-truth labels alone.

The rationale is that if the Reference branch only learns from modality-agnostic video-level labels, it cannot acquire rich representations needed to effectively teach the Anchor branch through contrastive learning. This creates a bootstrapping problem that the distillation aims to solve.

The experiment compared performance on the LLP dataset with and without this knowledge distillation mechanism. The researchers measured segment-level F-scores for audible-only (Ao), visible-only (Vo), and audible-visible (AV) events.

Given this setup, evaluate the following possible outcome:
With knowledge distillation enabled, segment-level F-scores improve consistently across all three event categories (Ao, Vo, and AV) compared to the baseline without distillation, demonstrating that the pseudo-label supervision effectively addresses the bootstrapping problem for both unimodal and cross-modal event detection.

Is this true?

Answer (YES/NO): YES